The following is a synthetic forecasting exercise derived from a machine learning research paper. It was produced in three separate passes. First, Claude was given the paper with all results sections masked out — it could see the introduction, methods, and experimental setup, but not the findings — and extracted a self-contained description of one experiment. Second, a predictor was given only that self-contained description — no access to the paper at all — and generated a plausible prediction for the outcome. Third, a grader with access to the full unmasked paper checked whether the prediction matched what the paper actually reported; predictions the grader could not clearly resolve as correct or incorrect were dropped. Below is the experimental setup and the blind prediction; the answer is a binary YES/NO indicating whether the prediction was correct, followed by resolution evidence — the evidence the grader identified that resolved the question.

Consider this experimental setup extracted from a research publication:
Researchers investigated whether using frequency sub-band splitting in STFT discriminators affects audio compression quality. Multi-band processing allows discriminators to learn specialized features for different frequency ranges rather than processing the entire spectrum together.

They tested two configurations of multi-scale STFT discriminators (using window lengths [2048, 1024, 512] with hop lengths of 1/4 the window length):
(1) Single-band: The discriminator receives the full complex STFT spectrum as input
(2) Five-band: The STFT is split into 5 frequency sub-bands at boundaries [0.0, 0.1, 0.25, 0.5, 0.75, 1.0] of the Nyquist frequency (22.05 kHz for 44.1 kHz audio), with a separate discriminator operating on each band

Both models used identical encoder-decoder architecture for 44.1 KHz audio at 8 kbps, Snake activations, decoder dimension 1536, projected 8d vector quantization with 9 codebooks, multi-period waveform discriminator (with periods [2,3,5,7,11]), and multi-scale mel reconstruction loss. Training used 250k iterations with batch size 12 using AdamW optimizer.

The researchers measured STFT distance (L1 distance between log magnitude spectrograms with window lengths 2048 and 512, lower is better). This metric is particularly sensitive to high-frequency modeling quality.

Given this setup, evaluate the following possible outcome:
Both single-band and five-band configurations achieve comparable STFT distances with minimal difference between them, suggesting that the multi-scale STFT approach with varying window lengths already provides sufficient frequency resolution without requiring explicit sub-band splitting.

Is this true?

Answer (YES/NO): YES